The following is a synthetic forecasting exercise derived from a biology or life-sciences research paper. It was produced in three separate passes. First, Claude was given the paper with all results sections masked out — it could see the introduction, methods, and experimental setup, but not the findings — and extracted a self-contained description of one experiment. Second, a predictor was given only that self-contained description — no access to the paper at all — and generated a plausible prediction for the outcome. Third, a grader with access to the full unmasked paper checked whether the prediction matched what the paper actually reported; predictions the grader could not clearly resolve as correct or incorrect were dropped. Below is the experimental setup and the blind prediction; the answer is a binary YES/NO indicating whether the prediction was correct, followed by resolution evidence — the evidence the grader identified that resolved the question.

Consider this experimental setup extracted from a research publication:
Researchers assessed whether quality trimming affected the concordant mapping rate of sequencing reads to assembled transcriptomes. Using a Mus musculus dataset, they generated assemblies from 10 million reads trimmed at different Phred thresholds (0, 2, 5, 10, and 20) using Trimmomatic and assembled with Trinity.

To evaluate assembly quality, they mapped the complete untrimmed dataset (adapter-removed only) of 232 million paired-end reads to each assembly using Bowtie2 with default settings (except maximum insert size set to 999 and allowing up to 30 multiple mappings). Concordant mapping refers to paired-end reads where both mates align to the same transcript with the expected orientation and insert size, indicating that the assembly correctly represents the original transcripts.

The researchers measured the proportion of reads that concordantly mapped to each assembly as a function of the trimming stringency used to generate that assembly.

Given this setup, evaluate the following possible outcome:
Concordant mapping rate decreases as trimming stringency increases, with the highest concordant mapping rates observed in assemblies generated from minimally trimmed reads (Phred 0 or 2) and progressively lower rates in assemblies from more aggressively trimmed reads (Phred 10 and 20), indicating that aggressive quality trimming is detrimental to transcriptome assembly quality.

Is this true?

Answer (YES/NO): YES